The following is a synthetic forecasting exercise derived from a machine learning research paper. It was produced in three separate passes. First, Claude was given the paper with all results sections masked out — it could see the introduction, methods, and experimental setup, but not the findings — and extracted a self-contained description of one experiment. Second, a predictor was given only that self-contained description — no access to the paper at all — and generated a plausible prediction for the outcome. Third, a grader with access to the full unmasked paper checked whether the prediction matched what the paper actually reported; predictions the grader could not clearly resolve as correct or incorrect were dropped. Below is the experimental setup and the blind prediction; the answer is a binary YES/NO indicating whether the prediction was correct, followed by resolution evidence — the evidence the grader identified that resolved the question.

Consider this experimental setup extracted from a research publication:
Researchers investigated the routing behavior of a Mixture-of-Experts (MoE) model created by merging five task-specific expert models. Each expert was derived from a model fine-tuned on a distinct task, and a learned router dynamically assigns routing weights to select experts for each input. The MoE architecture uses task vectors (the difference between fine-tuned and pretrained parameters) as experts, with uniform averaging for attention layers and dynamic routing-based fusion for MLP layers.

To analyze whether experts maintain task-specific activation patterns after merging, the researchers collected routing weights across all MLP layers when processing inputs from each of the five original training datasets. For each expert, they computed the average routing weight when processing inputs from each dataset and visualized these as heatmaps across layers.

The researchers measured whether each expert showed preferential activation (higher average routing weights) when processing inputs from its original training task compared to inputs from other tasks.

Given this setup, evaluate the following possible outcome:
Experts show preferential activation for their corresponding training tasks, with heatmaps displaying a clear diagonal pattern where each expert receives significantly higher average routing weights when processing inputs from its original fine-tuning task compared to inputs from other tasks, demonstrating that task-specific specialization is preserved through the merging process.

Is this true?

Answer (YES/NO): YES